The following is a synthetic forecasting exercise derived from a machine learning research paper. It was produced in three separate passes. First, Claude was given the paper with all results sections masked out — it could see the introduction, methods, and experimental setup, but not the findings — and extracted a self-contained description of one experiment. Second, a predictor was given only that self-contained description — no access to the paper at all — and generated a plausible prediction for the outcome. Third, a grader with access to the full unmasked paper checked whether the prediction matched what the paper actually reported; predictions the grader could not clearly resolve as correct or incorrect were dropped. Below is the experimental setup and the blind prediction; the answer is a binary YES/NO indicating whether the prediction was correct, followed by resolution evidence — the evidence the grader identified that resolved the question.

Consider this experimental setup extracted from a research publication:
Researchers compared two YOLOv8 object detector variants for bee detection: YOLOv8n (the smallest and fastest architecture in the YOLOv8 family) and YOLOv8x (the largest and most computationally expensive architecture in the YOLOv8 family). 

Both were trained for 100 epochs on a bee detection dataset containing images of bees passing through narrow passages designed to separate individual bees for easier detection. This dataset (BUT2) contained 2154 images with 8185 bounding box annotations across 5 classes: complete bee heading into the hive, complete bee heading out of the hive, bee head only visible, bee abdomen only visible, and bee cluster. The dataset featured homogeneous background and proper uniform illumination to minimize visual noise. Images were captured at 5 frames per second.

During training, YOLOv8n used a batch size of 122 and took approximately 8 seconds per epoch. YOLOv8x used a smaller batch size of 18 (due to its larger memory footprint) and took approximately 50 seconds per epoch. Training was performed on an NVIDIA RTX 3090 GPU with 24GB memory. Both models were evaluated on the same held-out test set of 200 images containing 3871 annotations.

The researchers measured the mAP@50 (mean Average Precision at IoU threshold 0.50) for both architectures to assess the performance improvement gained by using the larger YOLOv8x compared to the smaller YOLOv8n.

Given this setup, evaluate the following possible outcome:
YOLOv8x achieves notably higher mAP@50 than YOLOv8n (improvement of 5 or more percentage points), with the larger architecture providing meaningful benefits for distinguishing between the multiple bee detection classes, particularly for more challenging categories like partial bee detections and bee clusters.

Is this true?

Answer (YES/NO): NO